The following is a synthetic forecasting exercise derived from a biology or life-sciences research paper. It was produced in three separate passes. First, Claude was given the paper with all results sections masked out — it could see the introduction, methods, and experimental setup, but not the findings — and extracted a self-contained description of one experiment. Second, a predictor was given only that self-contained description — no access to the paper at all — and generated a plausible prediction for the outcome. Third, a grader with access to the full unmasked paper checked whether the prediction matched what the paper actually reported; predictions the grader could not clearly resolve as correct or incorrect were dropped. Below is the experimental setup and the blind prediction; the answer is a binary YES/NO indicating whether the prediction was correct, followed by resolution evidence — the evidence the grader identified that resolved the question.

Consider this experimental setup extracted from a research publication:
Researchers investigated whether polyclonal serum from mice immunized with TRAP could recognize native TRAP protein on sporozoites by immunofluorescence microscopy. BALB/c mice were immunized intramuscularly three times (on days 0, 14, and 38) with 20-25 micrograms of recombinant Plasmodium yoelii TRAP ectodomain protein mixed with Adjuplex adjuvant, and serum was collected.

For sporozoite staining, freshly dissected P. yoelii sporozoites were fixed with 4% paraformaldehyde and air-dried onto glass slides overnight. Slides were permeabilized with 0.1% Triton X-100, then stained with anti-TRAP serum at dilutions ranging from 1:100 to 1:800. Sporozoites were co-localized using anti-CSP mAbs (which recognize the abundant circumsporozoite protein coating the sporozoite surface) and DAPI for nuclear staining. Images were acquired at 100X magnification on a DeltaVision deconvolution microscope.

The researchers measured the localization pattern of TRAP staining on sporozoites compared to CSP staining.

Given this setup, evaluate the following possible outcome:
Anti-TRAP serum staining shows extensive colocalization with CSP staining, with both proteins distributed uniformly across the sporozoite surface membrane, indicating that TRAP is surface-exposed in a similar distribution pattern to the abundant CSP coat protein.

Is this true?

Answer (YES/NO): NO